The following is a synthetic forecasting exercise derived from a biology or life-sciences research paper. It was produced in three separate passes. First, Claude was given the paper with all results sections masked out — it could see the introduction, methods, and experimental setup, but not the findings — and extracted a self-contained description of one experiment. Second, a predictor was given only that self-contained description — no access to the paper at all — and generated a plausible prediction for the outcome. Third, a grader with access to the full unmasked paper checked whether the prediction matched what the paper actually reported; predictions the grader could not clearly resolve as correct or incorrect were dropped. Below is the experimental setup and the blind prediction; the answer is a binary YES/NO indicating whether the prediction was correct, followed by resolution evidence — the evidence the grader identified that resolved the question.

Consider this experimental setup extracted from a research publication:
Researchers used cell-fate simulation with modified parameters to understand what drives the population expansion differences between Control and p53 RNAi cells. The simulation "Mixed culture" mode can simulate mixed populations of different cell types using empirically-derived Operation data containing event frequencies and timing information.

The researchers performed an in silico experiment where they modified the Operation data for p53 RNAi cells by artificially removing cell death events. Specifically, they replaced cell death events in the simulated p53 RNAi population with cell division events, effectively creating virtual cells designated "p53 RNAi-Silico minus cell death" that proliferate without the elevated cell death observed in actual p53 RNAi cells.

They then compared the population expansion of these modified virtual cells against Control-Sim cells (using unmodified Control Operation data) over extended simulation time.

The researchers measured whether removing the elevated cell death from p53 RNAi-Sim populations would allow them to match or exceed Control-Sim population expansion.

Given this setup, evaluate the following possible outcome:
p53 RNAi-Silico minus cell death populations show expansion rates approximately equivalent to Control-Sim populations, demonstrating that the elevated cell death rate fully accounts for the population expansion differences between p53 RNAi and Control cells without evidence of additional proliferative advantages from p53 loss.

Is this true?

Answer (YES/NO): NO